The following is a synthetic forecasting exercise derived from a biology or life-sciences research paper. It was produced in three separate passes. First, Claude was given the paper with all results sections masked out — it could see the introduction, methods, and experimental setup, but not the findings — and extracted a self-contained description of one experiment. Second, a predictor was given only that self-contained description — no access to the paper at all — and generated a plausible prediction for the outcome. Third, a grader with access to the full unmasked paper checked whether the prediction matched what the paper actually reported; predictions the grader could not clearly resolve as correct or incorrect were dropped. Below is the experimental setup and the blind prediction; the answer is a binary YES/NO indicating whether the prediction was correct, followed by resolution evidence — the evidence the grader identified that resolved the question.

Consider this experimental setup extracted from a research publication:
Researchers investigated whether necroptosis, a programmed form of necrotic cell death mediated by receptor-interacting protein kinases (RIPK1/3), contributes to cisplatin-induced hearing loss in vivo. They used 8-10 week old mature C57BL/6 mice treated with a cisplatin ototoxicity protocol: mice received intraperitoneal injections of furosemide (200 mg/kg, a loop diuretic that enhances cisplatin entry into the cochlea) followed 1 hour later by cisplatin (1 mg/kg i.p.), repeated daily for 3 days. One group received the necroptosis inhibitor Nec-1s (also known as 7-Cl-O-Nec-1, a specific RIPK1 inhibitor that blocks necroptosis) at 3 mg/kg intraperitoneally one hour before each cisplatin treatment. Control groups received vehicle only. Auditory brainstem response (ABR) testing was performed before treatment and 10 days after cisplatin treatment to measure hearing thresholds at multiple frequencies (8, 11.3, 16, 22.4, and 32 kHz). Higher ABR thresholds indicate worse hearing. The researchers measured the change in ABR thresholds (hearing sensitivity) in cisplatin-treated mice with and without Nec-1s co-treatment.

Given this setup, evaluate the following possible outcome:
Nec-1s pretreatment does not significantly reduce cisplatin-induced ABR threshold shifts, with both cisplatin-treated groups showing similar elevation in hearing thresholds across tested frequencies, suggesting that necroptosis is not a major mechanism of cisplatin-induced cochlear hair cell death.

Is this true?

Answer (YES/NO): NO